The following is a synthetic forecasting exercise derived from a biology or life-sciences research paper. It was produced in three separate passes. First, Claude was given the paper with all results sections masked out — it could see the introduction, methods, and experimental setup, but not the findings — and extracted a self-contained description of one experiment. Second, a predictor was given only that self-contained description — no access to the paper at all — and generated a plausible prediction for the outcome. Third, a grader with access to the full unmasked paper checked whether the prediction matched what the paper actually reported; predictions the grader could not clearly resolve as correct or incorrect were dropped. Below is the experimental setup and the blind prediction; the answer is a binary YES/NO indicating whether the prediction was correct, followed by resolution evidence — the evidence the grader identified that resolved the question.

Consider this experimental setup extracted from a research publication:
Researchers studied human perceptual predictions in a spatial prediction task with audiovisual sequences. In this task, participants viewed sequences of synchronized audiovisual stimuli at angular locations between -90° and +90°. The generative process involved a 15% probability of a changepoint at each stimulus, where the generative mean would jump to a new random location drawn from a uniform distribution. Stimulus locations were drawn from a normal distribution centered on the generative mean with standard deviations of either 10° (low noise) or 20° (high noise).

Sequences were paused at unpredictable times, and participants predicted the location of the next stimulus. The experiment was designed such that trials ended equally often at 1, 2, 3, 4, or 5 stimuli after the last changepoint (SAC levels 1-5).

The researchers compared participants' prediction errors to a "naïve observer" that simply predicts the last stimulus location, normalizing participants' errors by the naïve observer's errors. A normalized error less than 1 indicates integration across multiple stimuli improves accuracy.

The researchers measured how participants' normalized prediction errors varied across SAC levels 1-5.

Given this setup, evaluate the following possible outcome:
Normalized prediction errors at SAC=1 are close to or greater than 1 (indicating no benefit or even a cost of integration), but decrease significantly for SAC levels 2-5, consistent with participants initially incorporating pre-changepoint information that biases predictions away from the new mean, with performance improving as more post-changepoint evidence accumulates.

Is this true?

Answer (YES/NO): NO